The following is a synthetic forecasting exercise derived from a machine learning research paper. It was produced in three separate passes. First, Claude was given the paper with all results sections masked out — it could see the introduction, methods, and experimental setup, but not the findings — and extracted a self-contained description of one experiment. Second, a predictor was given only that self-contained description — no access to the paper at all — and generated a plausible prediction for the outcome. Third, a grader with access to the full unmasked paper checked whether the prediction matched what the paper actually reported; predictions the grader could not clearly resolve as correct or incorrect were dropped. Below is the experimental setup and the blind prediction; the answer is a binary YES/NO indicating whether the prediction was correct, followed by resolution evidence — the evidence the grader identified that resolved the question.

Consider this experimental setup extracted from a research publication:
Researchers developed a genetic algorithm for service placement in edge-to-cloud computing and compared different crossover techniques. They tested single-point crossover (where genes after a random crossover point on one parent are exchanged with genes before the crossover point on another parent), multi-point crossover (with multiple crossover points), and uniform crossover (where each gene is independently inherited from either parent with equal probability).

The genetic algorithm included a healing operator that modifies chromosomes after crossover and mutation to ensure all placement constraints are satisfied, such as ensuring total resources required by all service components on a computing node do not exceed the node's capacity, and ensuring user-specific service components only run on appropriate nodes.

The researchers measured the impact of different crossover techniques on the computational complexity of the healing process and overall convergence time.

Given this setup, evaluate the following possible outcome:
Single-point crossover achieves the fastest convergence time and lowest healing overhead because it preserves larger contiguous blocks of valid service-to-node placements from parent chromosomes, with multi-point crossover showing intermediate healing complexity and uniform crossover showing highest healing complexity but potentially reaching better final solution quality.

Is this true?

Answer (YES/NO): NO